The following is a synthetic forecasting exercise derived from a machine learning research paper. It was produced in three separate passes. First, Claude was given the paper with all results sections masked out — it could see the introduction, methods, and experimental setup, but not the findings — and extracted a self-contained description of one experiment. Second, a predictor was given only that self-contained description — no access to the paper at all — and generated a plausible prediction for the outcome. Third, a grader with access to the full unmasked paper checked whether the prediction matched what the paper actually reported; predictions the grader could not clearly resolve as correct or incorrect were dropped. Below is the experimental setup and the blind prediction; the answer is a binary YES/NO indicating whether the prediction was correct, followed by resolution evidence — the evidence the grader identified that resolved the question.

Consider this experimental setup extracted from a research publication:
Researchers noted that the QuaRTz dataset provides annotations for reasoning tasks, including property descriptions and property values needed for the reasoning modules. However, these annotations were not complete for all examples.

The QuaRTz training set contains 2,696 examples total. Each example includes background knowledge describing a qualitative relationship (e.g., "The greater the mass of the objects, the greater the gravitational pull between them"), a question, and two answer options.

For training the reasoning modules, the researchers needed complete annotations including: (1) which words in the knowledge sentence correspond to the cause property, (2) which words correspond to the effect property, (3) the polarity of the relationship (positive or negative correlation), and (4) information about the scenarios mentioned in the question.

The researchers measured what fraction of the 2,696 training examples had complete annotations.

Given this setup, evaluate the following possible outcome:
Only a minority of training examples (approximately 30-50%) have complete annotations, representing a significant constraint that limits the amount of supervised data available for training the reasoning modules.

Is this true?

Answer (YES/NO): NO